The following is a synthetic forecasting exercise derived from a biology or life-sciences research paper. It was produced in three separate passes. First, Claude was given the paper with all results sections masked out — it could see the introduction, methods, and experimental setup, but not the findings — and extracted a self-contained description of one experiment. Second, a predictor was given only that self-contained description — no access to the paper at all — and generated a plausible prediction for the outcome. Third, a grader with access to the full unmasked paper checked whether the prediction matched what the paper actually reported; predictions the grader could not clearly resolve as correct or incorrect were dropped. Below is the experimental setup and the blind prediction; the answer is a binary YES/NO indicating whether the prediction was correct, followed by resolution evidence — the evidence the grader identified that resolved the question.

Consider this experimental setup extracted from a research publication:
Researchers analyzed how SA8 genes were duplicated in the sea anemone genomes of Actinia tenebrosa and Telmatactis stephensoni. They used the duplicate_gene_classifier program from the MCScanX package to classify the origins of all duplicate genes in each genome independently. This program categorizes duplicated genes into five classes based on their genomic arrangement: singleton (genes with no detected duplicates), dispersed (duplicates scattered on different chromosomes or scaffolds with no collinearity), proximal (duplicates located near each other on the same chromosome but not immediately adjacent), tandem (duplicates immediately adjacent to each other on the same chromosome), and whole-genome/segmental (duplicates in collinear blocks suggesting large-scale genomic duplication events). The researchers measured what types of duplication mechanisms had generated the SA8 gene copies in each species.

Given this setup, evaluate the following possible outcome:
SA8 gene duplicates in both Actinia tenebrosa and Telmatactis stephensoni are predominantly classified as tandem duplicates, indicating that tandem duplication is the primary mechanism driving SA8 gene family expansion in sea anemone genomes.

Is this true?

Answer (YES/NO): NO